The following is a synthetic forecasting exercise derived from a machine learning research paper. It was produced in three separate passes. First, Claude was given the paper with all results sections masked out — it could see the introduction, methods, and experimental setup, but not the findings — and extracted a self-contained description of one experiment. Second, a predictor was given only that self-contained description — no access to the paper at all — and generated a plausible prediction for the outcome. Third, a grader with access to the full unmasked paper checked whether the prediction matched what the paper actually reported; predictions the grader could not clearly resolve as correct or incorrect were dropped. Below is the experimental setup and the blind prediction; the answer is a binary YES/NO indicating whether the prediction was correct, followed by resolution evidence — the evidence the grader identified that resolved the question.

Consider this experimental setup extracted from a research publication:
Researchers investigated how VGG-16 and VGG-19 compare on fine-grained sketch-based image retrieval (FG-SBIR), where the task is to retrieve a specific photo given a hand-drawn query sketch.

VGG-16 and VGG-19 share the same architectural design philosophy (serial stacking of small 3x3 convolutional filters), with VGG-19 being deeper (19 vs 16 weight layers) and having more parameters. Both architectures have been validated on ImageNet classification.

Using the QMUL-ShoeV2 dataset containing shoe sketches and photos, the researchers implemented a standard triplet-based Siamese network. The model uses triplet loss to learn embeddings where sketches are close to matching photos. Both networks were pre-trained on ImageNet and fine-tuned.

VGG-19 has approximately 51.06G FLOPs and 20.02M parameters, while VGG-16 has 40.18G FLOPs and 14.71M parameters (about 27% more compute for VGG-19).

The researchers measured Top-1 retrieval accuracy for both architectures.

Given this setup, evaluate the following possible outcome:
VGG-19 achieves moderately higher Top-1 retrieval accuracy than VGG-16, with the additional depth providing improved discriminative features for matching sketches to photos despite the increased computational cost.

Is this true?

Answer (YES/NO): NO